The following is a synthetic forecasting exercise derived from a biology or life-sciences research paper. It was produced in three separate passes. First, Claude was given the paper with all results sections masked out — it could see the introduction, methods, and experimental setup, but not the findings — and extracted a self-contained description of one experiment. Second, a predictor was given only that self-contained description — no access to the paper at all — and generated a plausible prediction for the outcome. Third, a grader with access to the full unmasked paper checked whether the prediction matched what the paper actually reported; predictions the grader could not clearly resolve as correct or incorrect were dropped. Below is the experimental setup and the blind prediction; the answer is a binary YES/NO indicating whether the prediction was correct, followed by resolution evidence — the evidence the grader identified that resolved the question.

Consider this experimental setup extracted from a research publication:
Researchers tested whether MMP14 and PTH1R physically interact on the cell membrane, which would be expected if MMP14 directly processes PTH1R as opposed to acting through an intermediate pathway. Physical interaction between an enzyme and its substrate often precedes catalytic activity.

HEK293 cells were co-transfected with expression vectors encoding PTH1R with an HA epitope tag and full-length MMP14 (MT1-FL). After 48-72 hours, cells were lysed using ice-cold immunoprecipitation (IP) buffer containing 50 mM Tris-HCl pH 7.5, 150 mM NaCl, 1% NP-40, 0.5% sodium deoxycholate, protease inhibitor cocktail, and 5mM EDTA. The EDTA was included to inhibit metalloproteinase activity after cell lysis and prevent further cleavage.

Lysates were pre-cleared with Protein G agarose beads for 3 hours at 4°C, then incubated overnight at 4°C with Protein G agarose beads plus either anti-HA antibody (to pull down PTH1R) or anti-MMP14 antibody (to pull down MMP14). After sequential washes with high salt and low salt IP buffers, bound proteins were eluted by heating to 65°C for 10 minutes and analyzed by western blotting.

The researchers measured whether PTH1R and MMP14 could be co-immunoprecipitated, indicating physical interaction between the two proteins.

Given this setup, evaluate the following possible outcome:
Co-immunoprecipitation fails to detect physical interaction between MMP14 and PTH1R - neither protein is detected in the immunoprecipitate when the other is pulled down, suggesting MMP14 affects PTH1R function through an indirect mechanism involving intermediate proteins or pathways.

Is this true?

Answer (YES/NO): NO